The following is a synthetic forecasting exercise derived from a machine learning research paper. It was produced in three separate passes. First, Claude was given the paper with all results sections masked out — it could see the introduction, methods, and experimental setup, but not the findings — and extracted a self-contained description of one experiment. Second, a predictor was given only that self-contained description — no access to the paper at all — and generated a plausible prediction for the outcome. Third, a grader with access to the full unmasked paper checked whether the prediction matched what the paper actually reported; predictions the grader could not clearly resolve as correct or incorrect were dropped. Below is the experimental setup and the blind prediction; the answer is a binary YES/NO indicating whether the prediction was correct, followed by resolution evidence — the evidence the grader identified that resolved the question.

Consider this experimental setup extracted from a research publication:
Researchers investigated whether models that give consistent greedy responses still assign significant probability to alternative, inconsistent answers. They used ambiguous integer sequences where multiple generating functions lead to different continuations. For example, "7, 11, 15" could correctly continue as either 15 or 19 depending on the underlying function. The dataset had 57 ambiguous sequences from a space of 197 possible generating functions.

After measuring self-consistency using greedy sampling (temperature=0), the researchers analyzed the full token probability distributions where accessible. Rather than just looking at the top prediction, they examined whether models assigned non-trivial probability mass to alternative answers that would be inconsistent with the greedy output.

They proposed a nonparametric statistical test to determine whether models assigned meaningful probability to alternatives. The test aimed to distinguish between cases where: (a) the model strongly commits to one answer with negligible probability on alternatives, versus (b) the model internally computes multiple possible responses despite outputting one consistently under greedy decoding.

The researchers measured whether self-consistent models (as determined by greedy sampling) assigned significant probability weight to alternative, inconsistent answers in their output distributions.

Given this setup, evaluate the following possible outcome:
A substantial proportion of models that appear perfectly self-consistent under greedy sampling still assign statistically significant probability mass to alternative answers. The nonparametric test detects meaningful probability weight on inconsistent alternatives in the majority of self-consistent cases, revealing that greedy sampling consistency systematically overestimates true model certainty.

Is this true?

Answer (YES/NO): YES